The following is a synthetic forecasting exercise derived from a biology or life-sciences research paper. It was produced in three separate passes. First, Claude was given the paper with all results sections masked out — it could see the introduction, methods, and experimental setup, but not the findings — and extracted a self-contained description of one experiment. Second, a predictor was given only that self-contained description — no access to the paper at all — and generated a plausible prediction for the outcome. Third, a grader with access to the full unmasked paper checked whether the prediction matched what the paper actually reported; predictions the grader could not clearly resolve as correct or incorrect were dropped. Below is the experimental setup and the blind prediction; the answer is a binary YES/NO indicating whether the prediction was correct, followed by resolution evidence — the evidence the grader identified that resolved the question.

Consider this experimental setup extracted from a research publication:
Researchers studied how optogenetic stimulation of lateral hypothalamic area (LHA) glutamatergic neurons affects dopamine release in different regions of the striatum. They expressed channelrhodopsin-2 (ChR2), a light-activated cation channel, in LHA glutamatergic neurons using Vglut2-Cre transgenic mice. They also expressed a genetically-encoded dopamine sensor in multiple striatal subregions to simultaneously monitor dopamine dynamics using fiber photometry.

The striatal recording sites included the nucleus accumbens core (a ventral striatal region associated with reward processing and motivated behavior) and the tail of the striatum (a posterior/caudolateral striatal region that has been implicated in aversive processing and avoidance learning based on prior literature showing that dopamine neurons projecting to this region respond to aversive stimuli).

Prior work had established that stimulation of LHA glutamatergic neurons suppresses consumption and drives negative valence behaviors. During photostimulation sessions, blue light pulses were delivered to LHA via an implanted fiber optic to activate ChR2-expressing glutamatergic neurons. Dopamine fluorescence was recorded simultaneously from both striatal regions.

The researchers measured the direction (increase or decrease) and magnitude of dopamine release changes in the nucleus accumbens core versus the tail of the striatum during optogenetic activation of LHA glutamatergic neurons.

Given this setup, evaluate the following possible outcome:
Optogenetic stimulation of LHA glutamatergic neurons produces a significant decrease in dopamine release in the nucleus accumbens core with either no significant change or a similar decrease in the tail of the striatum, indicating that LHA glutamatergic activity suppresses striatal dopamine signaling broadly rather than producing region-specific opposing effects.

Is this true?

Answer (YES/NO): NO